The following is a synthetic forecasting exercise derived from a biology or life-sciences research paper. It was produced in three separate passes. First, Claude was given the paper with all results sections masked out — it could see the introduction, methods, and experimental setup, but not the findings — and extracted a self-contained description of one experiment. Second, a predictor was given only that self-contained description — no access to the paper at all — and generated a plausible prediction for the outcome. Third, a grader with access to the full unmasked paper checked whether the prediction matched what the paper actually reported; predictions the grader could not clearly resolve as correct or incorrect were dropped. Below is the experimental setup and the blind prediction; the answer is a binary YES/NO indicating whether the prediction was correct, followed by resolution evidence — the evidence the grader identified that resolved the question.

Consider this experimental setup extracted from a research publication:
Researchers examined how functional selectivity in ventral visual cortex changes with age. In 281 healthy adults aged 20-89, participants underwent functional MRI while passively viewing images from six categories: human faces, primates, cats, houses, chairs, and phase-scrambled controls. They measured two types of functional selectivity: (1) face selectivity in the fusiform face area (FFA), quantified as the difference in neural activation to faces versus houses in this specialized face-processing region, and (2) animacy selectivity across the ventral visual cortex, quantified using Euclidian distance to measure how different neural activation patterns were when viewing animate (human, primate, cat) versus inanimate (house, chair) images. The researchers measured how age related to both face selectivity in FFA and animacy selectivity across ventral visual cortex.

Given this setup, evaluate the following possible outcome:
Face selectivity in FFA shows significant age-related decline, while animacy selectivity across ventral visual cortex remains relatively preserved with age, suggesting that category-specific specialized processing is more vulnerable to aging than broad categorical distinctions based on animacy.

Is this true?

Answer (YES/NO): NO